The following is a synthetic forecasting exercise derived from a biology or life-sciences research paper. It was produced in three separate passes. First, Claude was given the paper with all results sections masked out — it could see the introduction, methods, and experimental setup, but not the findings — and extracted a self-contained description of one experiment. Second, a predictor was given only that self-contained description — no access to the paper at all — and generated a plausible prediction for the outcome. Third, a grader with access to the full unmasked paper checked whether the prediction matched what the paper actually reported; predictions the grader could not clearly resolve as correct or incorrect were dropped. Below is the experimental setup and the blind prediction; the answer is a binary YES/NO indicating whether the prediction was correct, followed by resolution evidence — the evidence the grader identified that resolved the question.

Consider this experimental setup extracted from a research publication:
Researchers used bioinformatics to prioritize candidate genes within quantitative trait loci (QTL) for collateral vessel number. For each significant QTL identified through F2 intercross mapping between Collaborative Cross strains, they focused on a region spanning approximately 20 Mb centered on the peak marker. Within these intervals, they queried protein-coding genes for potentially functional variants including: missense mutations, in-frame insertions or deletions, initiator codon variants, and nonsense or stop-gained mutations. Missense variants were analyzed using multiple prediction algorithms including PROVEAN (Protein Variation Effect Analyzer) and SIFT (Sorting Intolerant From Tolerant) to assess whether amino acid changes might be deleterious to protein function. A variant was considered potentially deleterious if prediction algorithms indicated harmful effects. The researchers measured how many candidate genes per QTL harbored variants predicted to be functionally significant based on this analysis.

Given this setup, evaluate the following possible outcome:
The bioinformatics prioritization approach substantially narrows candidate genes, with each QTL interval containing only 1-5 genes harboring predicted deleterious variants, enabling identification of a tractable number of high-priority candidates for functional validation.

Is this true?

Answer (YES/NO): NO